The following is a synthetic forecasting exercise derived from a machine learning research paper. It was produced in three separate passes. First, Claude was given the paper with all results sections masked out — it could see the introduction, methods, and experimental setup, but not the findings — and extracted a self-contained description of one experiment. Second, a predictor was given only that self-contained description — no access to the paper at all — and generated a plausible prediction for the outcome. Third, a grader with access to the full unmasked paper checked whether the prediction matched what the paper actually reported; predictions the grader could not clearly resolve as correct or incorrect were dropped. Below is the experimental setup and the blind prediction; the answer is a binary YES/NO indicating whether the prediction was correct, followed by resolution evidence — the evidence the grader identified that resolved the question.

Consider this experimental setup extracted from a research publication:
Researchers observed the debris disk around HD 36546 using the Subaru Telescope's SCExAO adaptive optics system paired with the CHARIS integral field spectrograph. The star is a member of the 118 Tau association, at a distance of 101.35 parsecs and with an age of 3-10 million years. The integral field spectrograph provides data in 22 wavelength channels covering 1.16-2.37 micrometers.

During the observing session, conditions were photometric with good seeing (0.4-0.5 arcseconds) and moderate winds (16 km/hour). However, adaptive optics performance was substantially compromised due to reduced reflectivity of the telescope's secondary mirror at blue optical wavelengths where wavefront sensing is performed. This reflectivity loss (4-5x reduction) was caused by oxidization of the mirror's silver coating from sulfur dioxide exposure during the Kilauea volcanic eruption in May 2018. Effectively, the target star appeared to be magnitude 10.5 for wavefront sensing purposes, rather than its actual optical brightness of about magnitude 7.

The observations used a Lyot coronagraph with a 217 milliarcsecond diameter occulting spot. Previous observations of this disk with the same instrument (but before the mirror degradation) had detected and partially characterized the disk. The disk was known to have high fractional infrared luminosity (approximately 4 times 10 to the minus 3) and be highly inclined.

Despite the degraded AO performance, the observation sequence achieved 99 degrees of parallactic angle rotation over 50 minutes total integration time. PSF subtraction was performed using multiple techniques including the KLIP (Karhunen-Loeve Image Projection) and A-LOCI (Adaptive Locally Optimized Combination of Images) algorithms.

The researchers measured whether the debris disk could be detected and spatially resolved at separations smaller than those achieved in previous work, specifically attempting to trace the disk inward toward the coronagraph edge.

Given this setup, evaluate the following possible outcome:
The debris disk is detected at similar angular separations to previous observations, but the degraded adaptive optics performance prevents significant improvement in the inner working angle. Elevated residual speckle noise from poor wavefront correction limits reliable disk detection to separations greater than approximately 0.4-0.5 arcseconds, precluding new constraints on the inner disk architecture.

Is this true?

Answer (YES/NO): NO